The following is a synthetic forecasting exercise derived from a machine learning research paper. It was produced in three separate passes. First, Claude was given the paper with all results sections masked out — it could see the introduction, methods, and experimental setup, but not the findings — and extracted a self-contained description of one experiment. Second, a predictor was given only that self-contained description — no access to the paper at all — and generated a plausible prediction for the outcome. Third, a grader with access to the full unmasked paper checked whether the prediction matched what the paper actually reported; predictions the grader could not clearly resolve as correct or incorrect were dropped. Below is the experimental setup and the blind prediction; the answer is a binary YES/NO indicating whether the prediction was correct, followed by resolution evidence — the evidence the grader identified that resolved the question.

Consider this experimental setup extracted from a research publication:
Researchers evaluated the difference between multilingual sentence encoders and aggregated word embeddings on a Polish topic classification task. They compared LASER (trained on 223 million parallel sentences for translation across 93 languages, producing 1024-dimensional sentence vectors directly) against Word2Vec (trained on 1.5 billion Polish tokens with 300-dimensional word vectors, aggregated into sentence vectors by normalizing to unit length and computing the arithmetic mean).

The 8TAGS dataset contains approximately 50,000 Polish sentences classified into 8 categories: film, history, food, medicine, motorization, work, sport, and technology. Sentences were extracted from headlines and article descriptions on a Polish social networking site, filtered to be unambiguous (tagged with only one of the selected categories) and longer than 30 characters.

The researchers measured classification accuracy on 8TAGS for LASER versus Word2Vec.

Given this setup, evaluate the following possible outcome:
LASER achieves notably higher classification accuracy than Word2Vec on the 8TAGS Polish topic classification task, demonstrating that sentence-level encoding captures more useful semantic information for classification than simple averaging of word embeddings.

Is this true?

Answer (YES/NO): NO